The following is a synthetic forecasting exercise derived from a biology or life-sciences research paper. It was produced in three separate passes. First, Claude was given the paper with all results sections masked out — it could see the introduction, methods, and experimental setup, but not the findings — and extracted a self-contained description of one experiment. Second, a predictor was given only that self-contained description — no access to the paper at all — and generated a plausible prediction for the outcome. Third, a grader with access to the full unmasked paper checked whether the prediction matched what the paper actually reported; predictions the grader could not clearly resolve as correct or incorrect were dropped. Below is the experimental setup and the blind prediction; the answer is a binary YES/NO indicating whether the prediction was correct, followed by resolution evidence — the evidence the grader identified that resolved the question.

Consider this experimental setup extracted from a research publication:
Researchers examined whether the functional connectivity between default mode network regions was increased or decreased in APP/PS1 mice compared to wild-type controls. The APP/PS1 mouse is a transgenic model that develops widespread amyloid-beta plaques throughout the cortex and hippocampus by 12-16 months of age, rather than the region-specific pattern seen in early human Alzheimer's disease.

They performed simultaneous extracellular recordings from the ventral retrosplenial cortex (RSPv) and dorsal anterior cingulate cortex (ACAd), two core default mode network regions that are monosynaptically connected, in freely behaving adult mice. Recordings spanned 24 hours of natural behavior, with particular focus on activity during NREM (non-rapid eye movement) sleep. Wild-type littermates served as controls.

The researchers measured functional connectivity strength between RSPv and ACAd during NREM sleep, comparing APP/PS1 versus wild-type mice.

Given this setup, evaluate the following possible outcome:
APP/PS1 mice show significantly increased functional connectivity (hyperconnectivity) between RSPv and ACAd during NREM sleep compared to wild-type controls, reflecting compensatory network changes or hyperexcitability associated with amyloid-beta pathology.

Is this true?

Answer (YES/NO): YES